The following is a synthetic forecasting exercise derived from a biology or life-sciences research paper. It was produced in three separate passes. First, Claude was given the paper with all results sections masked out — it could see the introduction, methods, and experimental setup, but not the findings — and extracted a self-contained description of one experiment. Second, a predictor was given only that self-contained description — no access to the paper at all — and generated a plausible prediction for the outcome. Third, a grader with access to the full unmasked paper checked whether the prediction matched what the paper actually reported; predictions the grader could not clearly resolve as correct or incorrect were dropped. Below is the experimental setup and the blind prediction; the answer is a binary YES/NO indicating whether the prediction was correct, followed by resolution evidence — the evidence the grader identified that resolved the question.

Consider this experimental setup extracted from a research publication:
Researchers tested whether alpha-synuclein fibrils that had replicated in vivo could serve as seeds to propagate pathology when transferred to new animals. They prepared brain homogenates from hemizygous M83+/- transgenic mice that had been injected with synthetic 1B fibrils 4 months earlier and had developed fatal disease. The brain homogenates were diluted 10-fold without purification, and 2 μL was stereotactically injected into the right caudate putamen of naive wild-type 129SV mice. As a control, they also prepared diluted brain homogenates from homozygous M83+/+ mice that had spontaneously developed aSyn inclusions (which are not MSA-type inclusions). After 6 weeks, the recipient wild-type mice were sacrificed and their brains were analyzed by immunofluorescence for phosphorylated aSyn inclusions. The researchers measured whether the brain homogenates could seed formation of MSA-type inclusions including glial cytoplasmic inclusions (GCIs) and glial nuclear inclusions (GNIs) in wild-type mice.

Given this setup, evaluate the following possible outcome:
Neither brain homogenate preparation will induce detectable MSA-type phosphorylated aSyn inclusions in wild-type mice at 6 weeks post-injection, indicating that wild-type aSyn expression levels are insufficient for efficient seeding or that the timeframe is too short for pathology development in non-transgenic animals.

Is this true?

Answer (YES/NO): NO